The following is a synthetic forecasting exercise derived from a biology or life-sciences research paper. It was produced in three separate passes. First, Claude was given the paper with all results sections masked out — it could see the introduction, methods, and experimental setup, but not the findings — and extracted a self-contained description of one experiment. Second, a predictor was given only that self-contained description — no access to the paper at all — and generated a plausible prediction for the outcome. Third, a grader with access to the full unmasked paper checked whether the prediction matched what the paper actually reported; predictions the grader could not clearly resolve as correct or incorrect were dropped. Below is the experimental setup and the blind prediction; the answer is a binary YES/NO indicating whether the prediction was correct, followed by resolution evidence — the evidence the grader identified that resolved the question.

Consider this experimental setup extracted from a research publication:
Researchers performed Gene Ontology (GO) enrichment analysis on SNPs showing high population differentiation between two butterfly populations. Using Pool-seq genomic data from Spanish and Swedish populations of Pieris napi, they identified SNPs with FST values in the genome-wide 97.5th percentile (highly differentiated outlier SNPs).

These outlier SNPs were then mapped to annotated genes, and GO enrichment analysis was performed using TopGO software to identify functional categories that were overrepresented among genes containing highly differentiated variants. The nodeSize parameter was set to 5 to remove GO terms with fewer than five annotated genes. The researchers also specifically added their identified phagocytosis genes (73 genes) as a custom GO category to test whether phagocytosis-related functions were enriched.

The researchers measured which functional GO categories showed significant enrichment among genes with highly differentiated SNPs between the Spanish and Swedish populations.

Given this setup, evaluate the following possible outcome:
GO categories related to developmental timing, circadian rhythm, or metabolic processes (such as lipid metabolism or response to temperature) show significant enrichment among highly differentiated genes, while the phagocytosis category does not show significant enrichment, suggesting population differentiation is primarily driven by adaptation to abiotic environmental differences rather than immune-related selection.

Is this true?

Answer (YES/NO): NO